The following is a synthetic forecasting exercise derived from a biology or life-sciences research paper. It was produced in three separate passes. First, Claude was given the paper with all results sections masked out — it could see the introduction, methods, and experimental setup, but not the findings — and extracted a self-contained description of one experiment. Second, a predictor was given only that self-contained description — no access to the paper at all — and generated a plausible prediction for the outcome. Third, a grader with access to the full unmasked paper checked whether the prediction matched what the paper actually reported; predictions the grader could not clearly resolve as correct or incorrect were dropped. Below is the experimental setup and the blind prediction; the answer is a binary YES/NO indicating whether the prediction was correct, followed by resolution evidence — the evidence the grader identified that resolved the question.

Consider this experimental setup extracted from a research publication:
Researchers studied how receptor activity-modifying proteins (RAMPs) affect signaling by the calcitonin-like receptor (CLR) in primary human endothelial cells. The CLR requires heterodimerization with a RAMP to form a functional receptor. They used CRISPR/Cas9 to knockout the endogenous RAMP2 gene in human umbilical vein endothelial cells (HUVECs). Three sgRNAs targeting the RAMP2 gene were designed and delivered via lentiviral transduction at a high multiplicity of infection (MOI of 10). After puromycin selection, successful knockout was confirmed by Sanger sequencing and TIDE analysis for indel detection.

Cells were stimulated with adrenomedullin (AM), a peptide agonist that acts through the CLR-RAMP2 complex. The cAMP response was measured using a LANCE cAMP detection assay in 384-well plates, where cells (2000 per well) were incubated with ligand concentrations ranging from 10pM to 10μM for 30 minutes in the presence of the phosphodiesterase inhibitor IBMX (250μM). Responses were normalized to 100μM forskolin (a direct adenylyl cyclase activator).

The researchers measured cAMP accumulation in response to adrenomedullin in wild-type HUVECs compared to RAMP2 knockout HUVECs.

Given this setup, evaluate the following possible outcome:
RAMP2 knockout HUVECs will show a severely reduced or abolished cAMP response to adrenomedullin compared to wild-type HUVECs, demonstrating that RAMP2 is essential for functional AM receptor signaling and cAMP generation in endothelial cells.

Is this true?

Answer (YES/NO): YES